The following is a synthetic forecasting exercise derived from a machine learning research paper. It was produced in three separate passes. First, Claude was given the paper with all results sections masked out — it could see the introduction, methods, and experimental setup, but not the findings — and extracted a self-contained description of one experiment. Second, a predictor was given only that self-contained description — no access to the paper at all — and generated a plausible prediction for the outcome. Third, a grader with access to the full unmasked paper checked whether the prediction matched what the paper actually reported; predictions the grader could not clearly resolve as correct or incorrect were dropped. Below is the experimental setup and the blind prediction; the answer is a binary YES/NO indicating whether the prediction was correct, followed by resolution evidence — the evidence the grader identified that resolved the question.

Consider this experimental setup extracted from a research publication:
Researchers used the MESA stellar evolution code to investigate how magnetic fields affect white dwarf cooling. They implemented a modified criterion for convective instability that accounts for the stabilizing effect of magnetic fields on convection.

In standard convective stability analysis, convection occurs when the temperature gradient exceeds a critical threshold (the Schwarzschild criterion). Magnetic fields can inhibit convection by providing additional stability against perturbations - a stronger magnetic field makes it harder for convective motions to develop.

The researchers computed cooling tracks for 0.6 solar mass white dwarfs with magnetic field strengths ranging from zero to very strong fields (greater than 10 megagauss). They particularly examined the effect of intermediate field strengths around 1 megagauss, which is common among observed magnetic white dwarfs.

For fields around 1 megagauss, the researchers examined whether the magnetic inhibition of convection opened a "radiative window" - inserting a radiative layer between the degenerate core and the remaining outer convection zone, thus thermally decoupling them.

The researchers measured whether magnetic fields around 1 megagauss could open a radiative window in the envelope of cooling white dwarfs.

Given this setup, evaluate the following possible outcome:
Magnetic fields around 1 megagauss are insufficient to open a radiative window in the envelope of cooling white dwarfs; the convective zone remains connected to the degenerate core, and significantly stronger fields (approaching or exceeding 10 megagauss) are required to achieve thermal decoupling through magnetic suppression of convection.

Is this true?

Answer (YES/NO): NO